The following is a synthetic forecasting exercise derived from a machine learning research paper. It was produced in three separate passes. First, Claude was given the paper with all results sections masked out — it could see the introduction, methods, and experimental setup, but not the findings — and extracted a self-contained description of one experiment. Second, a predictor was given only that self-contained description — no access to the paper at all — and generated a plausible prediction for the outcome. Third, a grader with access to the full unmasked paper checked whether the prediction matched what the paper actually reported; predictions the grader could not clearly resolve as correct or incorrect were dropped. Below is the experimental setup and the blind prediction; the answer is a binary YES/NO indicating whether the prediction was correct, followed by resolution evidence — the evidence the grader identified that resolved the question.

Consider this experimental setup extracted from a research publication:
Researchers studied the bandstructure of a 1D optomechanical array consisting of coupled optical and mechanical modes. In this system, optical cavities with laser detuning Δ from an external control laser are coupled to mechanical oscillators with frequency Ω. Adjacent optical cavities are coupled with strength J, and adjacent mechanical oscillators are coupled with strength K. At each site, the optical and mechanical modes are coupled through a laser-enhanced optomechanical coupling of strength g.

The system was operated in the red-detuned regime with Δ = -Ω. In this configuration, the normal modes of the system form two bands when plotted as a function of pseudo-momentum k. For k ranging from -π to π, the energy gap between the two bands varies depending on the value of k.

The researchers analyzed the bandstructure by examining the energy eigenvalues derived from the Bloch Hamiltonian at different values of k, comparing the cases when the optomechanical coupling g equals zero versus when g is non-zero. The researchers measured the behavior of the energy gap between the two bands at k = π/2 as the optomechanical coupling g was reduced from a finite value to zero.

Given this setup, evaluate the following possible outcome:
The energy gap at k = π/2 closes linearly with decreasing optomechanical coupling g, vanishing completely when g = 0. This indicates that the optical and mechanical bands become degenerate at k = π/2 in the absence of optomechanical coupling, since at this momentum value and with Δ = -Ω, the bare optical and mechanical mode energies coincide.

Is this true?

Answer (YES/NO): YES